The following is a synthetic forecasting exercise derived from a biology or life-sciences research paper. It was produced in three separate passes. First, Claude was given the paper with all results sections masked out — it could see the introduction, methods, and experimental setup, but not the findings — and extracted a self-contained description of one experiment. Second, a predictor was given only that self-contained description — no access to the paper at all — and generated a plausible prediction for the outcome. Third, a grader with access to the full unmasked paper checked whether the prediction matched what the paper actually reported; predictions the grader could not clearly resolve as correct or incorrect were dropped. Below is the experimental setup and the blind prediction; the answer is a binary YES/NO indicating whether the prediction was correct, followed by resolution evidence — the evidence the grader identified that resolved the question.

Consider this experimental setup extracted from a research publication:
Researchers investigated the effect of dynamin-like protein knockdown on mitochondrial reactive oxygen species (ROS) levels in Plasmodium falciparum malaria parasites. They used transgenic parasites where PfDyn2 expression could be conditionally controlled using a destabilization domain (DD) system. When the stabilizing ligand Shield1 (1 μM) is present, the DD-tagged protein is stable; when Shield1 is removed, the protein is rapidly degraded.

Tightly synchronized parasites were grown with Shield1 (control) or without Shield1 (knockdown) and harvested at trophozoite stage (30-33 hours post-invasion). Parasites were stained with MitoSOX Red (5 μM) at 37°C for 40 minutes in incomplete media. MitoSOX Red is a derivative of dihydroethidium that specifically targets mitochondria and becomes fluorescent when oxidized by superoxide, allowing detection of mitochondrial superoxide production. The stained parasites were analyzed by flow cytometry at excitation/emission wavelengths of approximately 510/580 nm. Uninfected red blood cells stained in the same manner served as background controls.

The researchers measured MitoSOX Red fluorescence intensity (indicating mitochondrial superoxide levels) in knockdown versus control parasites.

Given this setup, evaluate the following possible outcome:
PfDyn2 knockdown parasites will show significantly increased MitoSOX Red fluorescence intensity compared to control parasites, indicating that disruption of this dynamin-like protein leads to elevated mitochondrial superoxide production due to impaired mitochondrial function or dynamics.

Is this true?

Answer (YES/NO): YES